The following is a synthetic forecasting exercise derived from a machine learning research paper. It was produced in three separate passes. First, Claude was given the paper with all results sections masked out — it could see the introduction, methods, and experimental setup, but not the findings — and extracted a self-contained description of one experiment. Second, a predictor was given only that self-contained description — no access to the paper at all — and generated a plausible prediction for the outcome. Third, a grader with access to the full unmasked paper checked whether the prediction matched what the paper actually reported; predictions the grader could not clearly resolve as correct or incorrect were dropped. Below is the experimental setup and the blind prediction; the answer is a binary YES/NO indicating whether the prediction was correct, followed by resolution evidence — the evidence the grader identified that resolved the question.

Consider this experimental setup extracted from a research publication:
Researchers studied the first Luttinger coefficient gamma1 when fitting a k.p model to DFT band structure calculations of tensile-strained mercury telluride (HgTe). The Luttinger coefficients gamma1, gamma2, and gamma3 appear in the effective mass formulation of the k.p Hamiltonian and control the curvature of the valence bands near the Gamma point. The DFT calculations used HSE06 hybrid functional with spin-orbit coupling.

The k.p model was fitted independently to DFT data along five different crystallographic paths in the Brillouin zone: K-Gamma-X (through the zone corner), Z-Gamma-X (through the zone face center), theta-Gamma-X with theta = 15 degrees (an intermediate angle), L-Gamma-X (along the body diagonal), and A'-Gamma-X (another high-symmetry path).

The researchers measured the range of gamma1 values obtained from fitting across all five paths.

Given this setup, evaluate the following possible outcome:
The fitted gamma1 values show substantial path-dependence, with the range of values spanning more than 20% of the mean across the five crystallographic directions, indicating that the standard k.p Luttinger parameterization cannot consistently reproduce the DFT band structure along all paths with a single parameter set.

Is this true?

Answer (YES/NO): NO